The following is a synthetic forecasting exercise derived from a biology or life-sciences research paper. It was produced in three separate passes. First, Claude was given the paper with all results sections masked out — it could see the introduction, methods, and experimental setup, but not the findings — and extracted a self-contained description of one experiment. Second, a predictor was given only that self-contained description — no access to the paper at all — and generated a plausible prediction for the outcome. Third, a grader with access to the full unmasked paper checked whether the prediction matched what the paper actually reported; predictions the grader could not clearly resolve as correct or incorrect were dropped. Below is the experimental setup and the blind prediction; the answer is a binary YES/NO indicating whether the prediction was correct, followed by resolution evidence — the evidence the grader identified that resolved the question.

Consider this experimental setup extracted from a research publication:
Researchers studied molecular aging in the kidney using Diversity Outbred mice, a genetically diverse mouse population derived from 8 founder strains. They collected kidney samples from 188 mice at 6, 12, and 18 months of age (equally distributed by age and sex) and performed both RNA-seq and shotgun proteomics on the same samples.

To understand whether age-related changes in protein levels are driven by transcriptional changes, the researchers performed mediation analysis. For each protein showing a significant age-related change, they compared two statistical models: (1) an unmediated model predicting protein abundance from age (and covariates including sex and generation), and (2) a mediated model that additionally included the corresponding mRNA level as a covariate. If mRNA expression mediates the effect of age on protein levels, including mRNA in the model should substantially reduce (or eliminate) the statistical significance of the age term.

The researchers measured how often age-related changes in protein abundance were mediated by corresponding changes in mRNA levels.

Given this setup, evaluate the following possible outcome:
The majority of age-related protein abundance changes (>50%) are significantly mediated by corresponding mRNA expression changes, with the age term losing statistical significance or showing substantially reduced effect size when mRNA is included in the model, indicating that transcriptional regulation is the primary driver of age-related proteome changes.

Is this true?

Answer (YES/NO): NO